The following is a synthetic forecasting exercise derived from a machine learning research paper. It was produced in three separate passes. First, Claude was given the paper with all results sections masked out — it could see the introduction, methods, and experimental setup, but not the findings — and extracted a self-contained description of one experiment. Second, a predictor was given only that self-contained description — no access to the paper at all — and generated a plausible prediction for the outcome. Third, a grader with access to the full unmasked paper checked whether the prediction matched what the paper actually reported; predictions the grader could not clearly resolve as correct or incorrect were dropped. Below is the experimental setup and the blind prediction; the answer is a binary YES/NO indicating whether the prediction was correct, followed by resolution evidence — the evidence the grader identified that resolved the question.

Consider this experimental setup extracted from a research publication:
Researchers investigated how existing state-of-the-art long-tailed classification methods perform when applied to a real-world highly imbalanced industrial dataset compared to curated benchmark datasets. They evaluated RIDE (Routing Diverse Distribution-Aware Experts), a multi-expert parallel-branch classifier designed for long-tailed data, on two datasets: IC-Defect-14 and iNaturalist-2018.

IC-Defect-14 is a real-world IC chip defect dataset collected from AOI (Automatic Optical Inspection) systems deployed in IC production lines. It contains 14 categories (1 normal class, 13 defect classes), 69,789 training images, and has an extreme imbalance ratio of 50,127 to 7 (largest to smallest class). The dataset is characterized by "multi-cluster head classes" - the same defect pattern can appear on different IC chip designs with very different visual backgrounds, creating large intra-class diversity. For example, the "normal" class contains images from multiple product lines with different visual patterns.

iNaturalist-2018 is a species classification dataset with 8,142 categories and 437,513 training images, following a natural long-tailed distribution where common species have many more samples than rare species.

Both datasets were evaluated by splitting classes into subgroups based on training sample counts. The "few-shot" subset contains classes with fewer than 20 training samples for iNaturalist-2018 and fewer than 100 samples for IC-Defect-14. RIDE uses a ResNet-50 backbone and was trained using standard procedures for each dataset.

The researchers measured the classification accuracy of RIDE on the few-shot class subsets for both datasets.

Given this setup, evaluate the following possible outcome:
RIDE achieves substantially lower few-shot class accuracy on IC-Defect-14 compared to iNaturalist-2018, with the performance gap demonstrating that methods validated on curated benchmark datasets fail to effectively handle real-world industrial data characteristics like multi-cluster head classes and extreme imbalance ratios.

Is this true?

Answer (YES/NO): YES